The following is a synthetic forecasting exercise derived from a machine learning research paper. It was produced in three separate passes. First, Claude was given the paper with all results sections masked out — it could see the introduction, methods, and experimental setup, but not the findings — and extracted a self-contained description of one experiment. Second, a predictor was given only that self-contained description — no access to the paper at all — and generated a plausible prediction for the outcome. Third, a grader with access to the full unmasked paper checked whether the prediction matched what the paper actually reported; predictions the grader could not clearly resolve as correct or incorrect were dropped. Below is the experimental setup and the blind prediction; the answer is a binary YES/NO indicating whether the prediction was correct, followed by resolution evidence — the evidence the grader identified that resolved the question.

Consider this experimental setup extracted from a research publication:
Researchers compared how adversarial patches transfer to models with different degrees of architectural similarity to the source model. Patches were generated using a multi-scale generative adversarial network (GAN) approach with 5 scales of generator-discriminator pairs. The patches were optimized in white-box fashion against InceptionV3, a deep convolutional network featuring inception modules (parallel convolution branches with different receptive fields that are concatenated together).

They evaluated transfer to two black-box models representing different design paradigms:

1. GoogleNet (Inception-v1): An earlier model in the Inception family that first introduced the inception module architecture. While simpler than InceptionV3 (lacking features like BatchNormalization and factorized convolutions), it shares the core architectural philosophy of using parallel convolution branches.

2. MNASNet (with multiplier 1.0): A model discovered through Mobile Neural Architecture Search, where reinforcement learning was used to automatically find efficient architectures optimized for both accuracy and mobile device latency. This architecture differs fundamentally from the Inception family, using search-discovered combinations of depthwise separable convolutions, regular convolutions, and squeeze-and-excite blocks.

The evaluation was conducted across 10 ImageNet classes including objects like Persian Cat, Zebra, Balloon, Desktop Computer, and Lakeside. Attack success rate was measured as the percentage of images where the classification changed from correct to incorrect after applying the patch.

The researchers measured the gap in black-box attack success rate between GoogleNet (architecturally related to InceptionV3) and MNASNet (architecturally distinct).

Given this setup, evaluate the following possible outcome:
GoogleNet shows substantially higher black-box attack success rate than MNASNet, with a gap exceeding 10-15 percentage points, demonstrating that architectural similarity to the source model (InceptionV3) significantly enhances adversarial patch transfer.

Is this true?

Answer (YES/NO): YES